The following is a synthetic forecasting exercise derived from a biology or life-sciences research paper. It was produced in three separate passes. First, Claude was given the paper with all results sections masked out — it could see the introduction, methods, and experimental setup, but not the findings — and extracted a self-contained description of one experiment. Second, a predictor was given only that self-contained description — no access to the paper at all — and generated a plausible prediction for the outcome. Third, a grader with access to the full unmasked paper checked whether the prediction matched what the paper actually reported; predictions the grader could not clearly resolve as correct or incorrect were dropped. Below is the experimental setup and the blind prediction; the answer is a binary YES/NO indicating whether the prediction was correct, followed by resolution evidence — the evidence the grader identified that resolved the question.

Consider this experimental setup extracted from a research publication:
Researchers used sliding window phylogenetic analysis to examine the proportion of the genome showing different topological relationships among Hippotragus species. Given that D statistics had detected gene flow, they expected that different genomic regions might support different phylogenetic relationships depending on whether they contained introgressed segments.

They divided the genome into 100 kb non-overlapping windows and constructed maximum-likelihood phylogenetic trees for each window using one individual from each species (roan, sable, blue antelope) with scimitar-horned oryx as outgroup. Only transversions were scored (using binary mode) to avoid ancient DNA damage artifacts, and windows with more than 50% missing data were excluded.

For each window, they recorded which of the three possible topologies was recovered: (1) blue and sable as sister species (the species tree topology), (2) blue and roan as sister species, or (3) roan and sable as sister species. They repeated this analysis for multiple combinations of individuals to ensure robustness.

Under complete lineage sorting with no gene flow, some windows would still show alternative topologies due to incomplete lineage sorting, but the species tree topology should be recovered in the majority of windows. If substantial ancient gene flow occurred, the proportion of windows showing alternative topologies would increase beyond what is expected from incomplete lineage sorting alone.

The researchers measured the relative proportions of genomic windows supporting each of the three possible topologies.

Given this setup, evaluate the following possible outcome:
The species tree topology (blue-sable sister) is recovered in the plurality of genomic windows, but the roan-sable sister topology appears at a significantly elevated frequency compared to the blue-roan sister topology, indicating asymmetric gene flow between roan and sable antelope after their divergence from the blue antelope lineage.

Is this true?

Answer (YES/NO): NO